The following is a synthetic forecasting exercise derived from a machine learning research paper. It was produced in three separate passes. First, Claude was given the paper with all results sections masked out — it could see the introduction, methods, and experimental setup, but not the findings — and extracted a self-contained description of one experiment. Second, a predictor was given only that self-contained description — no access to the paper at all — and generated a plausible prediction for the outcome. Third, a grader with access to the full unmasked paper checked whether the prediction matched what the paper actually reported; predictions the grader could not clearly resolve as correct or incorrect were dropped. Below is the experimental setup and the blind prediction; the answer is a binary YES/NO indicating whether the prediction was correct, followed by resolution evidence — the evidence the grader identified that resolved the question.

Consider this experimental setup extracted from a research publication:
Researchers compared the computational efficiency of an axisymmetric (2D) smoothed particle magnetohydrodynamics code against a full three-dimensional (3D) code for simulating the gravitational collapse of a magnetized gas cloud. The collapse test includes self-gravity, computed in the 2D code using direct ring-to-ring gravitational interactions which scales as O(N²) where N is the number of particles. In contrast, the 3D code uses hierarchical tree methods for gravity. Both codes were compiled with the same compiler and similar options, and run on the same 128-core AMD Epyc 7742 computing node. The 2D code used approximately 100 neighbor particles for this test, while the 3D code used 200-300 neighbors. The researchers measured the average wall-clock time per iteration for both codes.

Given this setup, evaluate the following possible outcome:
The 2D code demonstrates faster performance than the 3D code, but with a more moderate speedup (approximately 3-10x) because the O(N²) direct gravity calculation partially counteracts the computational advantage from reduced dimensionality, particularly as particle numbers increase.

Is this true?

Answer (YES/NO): NO